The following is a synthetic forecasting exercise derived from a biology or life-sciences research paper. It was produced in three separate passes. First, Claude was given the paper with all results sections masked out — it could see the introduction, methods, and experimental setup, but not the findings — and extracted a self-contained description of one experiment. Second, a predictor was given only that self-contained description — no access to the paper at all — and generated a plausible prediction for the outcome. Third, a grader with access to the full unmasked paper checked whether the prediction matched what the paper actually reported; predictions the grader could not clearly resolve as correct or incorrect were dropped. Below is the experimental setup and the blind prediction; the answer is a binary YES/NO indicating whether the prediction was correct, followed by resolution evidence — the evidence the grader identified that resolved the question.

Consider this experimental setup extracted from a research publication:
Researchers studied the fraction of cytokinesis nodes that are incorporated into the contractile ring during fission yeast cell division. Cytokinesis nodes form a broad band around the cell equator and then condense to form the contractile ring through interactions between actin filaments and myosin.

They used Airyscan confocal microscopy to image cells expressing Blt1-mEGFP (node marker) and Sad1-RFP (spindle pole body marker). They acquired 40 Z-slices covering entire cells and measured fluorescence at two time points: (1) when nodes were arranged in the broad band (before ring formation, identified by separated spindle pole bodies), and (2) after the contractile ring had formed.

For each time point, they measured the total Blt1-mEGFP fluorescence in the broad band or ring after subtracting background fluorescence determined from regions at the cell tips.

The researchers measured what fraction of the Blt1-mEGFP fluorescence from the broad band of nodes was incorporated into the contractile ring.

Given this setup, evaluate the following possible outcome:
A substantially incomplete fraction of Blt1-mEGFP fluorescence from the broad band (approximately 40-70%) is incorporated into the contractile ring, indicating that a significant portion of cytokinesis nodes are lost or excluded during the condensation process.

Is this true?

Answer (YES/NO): NO